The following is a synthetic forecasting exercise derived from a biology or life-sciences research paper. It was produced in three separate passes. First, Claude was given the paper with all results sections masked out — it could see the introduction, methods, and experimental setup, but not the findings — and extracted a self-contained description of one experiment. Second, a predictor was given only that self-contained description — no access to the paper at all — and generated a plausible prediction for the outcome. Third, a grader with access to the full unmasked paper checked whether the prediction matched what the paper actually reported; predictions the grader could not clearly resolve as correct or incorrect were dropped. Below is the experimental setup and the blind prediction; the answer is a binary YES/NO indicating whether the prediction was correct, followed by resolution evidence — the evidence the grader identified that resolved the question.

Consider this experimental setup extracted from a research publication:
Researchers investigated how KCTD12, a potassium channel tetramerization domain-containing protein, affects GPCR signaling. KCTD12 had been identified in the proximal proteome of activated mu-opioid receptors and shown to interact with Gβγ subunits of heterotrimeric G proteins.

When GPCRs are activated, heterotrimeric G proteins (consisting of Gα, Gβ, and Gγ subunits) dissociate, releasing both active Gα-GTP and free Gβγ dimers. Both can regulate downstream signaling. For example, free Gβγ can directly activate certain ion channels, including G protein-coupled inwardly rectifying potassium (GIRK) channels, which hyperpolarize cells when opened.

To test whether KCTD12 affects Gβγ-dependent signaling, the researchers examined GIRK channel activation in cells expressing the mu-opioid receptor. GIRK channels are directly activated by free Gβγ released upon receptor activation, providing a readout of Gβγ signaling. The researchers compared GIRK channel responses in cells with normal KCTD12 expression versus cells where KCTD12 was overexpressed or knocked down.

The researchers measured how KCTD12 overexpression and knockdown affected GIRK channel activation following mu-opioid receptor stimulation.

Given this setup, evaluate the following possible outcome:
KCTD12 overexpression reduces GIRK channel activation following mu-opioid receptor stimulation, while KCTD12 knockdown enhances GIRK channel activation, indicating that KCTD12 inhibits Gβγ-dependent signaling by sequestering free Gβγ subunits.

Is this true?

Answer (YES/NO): NO